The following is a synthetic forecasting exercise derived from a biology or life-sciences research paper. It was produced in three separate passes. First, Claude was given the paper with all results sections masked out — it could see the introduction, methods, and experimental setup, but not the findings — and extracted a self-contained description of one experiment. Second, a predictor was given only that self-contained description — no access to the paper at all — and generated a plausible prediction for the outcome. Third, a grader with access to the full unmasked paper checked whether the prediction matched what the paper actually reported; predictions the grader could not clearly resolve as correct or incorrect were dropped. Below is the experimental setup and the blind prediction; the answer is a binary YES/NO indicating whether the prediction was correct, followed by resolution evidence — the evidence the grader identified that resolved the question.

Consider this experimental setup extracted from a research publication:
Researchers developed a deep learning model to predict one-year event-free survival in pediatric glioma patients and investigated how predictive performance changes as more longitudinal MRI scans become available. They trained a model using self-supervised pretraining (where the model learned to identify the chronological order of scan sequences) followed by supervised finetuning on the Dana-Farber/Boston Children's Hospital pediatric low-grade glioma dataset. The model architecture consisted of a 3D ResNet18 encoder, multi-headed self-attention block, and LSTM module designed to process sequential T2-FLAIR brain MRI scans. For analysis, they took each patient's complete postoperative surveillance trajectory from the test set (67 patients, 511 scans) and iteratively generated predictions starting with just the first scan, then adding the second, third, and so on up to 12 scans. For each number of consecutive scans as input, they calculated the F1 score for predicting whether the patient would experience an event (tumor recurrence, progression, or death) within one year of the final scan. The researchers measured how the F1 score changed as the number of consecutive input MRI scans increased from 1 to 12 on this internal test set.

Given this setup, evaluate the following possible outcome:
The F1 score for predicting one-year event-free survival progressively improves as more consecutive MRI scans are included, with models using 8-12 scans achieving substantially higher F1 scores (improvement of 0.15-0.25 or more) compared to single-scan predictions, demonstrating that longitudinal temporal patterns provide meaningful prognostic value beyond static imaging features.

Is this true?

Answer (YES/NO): NO